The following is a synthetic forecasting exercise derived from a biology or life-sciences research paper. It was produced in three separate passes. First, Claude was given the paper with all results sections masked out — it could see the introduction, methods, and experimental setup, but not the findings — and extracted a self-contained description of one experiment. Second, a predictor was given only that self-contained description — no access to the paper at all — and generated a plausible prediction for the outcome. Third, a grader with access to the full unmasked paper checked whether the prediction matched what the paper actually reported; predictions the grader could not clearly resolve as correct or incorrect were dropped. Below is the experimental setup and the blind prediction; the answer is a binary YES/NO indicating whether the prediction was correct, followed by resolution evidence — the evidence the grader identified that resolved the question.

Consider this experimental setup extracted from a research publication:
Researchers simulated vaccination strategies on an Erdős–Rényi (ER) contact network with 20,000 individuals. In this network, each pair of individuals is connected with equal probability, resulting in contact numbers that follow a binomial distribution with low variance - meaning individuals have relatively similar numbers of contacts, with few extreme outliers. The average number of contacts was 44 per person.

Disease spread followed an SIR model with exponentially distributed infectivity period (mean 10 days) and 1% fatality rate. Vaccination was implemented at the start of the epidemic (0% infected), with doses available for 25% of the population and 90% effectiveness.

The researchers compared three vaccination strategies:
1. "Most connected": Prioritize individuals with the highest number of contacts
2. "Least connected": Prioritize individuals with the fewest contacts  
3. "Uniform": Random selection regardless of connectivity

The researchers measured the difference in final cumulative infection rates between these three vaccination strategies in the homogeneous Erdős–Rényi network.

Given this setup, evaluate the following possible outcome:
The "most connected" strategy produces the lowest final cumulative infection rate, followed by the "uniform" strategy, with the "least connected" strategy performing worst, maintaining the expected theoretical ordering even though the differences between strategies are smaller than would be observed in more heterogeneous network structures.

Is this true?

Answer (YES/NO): YES